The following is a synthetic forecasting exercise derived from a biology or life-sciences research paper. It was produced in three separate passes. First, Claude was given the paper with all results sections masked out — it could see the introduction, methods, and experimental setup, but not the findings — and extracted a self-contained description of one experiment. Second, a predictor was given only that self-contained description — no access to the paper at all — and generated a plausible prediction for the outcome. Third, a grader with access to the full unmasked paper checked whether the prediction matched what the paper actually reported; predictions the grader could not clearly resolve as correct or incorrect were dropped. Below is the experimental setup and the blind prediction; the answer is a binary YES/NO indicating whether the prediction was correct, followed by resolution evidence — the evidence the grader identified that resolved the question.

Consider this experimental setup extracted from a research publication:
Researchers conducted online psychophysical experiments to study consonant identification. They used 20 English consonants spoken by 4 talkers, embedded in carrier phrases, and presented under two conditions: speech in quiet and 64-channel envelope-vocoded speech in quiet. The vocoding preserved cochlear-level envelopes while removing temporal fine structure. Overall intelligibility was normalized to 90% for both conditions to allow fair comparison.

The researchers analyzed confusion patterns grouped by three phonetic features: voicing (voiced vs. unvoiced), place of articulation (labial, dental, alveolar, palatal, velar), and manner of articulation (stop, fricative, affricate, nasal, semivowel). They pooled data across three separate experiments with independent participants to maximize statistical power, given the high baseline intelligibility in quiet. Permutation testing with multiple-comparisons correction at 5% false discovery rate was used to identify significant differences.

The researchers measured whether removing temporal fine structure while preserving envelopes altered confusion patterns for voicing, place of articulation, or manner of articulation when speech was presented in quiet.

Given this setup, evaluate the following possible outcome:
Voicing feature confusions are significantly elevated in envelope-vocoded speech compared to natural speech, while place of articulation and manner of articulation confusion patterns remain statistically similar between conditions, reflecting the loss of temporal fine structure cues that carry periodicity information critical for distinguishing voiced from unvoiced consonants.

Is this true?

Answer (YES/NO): NO